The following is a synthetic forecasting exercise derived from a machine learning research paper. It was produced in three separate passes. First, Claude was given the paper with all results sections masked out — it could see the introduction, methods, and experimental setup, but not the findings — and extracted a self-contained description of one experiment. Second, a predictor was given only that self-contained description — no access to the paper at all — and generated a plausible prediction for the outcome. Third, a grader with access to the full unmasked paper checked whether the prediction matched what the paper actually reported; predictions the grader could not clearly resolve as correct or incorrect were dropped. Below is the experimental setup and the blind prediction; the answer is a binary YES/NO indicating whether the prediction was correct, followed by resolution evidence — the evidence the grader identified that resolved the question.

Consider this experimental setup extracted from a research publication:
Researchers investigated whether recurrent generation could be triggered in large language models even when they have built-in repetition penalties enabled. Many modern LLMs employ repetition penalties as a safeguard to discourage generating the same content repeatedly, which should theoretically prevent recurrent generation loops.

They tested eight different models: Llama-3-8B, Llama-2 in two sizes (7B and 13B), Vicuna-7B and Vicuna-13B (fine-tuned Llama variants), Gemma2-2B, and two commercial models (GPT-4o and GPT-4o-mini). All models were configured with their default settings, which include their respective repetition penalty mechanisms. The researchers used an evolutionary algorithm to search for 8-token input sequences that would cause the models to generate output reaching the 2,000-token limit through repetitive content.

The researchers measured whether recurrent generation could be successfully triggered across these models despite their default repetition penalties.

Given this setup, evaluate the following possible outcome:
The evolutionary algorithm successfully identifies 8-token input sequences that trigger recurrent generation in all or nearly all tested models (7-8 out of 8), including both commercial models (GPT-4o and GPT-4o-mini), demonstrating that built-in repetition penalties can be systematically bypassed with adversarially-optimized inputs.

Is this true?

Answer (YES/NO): YES